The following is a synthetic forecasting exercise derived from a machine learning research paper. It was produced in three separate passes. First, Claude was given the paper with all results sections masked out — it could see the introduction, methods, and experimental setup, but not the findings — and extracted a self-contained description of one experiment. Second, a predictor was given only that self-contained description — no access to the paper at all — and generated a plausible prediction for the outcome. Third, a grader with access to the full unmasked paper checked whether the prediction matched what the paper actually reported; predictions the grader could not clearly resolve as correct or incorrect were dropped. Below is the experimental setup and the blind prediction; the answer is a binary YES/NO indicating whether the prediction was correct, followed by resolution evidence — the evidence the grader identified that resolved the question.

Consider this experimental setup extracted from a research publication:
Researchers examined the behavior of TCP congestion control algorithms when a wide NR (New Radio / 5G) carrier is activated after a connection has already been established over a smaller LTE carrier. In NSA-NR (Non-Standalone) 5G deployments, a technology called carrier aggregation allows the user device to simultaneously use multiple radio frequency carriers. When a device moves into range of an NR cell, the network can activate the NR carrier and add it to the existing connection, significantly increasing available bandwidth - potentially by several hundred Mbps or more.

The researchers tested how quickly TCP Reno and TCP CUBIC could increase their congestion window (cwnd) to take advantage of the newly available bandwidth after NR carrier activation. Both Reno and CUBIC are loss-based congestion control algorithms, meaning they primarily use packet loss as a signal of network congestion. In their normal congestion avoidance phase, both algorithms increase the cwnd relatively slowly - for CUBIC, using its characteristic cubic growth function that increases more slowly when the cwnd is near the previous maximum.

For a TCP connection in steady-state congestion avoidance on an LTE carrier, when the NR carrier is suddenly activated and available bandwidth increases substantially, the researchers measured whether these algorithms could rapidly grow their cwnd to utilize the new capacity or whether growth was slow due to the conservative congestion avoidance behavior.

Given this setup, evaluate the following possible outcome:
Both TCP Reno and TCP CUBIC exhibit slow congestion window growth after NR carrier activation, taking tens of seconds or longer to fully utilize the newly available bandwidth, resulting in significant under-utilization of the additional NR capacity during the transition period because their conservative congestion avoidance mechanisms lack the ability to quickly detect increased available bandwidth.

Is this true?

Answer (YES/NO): YES